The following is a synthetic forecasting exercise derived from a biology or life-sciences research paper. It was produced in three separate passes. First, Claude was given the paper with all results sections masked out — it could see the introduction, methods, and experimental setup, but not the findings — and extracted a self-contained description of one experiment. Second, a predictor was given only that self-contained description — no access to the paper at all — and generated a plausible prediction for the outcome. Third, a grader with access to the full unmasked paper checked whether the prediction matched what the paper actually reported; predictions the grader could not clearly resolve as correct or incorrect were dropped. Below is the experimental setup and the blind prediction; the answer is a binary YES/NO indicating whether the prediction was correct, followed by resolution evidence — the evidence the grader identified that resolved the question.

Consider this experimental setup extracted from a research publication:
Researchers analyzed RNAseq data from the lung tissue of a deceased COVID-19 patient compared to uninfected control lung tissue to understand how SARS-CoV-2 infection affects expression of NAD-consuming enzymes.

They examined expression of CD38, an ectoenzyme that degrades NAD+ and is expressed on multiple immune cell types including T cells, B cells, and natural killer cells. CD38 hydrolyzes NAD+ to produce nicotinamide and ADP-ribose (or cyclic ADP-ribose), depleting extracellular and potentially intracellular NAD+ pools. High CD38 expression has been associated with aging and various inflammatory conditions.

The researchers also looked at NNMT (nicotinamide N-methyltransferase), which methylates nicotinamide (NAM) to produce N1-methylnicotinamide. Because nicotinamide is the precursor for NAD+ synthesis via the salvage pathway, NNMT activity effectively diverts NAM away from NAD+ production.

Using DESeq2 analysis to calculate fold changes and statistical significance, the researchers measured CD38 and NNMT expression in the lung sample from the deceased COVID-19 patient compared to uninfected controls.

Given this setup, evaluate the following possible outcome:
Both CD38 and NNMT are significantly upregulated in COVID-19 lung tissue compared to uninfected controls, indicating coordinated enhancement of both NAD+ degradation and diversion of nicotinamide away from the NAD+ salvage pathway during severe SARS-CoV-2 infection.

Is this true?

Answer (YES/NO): NO